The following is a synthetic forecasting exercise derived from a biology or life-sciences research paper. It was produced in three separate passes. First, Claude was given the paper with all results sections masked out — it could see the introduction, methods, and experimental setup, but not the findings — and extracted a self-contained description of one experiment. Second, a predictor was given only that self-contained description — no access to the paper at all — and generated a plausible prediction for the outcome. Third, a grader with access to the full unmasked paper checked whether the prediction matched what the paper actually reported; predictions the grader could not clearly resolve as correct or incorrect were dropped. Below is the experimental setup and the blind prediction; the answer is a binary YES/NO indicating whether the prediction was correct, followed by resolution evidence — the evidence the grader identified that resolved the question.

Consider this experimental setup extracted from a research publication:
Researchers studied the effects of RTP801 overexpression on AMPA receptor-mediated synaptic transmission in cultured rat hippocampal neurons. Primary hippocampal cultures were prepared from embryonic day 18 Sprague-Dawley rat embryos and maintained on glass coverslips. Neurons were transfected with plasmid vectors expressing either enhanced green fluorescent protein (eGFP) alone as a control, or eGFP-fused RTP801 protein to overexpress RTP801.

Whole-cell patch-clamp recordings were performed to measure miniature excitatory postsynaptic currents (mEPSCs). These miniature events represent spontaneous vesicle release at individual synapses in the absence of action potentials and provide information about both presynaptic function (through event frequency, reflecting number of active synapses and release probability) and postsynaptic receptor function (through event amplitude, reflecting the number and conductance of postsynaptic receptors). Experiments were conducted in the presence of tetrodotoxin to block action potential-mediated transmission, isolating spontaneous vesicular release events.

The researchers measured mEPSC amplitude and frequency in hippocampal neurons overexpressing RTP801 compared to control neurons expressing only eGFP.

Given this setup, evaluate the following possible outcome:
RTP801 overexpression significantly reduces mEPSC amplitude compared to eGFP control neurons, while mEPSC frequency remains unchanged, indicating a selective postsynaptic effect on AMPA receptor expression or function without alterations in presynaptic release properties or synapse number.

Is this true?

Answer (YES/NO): YES